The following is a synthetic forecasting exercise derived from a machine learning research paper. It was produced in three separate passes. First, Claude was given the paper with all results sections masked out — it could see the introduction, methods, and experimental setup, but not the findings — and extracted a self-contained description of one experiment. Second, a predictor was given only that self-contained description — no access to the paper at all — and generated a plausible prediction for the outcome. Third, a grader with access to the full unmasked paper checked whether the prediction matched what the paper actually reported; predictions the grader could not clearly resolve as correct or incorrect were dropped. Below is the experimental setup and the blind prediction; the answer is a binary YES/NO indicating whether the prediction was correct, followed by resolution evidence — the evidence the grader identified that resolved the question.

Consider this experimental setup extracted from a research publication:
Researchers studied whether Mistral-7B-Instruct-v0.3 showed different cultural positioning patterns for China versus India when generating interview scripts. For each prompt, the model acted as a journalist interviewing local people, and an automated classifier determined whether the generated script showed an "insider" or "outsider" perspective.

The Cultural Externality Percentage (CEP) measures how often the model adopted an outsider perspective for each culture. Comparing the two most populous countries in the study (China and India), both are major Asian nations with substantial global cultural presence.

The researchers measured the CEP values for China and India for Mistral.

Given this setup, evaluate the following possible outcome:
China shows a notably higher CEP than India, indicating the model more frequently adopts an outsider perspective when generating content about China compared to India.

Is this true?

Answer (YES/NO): YES